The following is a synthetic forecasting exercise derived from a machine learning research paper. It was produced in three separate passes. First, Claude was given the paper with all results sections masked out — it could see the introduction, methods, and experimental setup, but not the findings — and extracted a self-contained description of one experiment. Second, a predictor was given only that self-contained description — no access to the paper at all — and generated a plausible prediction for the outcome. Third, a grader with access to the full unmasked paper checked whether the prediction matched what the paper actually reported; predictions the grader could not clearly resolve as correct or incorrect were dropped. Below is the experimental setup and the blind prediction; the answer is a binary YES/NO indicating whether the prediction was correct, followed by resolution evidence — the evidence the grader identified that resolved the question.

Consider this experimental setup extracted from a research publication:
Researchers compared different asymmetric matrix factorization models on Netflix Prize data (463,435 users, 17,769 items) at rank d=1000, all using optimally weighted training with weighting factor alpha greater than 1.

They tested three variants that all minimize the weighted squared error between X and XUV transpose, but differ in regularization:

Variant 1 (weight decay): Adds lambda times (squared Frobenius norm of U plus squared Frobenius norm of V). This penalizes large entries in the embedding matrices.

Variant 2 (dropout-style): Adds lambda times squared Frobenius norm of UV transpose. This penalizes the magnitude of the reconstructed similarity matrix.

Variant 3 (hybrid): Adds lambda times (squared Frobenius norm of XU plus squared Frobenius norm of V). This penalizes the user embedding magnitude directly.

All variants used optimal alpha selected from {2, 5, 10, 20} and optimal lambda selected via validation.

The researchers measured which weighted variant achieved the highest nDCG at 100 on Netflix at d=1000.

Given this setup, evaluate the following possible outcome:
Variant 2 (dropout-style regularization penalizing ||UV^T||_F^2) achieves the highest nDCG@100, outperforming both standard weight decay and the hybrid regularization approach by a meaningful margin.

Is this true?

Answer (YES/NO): YES